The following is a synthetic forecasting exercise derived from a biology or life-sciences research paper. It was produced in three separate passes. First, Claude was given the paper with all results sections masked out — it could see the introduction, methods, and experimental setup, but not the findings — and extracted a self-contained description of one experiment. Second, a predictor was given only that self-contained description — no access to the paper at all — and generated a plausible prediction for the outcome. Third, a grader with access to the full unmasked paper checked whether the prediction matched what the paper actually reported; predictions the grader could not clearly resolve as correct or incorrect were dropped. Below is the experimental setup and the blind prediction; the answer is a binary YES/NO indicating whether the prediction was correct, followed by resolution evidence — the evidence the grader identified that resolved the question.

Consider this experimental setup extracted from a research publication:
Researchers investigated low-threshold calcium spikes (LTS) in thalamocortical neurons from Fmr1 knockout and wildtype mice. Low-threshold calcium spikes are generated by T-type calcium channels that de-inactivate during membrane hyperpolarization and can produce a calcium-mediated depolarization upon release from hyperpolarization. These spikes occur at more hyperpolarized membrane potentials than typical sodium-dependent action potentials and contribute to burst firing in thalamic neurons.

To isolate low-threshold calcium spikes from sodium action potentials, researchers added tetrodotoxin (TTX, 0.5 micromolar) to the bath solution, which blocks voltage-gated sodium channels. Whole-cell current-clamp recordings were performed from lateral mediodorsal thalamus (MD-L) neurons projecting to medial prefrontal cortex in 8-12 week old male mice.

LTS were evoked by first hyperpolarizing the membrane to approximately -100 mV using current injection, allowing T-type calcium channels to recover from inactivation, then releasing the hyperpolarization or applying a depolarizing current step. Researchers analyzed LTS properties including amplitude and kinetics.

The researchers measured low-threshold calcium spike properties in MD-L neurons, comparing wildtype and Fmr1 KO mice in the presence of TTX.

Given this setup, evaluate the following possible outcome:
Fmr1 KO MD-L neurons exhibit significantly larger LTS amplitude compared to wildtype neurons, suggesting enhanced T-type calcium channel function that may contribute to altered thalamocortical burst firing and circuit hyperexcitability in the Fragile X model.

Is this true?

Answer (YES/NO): NO